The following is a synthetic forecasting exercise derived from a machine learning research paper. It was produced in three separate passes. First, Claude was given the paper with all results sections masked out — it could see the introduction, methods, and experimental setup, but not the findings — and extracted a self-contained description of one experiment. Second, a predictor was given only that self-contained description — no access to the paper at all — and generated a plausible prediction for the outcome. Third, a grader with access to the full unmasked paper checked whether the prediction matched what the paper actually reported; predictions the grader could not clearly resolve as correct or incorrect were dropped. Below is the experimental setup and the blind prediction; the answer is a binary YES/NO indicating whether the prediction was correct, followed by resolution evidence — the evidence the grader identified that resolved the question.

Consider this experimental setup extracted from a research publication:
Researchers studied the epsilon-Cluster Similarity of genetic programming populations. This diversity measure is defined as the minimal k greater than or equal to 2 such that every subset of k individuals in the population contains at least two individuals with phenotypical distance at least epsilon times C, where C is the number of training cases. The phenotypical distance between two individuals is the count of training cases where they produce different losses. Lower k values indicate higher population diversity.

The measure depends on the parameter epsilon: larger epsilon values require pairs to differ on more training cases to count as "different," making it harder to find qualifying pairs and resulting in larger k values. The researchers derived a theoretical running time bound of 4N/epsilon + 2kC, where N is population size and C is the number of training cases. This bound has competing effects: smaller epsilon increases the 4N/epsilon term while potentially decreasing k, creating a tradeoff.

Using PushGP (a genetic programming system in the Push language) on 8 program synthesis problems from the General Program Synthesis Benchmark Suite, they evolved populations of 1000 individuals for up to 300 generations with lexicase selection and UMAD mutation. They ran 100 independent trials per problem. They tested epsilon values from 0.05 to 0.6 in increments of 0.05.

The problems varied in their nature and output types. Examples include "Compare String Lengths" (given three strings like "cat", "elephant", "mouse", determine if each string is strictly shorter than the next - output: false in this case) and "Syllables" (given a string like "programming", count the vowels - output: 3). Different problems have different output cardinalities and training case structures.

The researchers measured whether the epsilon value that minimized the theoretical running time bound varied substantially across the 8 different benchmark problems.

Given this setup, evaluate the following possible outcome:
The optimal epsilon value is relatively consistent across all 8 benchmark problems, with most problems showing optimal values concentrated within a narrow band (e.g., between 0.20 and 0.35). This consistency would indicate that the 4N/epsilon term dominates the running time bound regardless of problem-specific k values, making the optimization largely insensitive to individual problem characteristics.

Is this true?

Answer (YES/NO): NO